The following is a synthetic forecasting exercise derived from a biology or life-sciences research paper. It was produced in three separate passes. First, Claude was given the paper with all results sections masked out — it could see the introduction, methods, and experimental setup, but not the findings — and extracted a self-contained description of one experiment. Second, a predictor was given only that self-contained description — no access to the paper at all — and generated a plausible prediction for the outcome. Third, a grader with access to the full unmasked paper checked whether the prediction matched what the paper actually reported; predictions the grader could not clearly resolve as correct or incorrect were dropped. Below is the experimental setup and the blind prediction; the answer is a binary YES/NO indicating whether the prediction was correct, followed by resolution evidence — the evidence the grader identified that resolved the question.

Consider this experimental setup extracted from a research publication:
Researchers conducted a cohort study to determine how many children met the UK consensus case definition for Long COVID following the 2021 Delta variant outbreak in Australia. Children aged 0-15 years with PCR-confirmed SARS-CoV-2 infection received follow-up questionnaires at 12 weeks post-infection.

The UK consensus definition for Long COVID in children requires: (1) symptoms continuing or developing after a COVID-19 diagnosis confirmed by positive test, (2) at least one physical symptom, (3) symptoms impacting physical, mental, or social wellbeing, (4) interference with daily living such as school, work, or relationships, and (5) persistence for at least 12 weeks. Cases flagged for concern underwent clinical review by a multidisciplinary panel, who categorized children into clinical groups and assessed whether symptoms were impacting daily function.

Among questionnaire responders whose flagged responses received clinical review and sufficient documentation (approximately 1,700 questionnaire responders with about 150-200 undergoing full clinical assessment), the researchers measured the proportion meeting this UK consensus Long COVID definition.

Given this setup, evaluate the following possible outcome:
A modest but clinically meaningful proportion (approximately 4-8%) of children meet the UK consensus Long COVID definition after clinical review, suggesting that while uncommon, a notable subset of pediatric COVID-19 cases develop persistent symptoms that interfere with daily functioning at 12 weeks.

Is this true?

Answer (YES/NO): NO